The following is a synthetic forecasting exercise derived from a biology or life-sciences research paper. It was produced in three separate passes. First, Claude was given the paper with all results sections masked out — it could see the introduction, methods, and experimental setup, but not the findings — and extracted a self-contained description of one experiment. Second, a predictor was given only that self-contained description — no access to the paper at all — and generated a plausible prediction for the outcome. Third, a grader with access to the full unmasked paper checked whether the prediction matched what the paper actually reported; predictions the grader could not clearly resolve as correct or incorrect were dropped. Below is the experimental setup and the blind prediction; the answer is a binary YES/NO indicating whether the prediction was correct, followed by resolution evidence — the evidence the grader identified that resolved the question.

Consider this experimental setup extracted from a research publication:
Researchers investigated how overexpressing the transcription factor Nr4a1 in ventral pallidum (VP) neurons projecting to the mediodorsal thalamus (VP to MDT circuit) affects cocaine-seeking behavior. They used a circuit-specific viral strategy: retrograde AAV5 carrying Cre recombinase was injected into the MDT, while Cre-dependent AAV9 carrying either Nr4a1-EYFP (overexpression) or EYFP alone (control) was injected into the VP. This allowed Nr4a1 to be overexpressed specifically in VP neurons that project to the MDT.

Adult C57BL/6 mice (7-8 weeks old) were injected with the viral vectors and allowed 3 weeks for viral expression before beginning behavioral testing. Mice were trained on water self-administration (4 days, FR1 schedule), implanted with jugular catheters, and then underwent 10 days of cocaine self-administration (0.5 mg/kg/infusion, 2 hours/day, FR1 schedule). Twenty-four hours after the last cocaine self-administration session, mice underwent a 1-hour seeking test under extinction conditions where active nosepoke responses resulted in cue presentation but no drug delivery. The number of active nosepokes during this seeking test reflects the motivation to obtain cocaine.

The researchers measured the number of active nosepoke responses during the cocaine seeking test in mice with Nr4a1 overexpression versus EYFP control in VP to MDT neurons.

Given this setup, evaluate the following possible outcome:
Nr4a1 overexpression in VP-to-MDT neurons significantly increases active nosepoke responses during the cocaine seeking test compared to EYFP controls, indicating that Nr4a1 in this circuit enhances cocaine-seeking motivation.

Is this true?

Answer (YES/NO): YES